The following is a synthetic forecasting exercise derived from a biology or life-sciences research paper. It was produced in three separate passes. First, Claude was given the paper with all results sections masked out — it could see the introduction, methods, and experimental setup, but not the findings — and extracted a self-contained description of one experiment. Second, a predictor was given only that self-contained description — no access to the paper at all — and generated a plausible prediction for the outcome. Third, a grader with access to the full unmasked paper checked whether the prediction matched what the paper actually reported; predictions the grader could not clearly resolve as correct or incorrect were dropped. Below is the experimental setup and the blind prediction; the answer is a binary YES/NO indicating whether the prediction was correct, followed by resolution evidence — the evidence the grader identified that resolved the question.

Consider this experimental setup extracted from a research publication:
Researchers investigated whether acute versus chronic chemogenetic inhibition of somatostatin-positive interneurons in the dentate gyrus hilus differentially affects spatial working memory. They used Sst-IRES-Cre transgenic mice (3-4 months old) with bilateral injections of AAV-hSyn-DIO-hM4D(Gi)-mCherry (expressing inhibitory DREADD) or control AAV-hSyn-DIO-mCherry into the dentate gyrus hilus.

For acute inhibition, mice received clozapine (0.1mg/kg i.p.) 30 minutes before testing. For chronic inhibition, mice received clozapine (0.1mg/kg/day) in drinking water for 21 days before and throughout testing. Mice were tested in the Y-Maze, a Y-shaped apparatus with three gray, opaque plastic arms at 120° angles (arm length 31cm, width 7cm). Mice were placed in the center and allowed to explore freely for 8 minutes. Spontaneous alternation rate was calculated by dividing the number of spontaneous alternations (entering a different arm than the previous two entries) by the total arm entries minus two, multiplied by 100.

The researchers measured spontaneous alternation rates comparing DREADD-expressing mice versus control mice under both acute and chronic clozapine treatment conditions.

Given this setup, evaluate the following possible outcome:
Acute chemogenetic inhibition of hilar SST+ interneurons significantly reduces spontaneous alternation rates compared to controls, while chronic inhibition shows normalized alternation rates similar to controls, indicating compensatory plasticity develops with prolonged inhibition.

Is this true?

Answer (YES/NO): NO